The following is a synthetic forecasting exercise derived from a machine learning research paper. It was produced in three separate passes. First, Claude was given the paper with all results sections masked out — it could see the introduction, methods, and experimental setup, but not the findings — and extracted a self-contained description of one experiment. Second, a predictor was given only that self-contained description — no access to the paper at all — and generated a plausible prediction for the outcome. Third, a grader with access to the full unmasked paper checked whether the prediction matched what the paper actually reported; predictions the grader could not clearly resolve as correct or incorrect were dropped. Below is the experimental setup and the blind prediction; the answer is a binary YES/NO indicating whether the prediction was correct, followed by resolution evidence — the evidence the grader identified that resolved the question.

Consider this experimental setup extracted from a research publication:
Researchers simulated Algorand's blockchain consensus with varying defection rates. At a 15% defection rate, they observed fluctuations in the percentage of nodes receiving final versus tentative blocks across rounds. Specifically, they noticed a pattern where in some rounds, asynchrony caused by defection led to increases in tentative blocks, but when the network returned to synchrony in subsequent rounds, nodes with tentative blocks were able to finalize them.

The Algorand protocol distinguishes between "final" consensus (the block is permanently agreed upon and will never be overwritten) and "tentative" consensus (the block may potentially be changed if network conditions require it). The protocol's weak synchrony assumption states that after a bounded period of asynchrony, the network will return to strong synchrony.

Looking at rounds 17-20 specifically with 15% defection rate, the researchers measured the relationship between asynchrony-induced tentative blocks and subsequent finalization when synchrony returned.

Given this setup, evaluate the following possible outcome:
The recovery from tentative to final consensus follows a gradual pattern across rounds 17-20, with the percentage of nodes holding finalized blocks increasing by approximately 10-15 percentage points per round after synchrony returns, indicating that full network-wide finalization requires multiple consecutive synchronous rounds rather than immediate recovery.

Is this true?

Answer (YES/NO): NO